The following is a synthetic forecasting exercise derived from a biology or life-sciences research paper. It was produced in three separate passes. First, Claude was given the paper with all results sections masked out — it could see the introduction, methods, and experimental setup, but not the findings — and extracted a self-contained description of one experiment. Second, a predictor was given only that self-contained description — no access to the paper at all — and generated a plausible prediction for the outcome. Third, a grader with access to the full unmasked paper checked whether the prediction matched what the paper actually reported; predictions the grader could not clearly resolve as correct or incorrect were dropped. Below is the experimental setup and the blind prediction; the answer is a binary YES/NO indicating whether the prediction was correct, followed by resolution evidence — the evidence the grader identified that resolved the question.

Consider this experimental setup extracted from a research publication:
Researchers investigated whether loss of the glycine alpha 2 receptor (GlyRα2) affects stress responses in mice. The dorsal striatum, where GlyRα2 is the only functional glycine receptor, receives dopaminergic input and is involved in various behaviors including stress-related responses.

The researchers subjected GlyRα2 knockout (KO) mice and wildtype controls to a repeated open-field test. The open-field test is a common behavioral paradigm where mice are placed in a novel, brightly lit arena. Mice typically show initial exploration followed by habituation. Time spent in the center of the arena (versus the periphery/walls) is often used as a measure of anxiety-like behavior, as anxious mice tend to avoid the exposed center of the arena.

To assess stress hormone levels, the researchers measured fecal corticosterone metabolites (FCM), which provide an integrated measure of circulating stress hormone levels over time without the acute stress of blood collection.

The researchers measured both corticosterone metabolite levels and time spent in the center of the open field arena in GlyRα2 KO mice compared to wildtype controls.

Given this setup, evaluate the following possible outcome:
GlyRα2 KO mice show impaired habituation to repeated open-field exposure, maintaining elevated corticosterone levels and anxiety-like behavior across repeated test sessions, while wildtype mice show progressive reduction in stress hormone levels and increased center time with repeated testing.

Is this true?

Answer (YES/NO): NO